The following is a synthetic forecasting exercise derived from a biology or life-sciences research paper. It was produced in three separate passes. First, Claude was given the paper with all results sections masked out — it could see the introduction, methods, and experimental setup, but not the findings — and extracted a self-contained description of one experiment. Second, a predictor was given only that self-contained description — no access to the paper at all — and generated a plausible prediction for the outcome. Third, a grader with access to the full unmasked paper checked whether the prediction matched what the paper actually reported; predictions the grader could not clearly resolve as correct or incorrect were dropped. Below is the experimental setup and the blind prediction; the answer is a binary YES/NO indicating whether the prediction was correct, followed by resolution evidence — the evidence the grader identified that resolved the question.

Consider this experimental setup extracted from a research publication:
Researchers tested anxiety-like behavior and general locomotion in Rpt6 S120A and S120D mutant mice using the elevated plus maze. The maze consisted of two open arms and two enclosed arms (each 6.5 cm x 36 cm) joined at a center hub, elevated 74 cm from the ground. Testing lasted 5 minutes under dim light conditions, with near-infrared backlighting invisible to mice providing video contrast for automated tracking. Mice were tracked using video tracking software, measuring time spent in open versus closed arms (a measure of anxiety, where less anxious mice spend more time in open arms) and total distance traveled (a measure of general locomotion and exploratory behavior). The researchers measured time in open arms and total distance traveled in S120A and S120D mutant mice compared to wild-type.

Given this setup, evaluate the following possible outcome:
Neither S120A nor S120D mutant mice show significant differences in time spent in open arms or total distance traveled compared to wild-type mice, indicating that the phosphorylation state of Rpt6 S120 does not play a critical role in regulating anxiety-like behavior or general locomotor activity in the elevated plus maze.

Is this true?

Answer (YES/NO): YES